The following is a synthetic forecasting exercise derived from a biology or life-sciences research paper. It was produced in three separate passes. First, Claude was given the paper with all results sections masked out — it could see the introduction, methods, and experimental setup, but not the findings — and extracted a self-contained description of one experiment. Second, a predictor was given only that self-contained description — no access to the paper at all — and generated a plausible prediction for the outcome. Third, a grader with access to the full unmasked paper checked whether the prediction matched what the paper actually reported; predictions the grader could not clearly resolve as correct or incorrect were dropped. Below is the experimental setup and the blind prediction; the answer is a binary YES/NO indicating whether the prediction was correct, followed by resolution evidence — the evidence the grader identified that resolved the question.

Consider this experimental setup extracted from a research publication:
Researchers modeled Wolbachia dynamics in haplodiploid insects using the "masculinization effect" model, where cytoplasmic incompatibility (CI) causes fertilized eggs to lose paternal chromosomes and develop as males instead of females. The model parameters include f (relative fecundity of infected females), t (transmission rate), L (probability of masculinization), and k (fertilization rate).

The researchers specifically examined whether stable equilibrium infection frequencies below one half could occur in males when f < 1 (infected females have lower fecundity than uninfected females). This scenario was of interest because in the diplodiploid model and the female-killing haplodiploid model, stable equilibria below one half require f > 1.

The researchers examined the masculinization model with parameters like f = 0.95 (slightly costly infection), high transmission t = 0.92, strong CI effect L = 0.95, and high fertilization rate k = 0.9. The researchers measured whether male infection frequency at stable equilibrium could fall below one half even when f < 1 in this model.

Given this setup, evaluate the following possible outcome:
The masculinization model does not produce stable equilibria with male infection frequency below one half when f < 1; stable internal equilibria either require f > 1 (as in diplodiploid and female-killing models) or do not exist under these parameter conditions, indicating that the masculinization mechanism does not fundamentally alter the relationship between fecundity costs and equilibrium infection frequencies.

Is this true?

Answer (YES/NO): NO